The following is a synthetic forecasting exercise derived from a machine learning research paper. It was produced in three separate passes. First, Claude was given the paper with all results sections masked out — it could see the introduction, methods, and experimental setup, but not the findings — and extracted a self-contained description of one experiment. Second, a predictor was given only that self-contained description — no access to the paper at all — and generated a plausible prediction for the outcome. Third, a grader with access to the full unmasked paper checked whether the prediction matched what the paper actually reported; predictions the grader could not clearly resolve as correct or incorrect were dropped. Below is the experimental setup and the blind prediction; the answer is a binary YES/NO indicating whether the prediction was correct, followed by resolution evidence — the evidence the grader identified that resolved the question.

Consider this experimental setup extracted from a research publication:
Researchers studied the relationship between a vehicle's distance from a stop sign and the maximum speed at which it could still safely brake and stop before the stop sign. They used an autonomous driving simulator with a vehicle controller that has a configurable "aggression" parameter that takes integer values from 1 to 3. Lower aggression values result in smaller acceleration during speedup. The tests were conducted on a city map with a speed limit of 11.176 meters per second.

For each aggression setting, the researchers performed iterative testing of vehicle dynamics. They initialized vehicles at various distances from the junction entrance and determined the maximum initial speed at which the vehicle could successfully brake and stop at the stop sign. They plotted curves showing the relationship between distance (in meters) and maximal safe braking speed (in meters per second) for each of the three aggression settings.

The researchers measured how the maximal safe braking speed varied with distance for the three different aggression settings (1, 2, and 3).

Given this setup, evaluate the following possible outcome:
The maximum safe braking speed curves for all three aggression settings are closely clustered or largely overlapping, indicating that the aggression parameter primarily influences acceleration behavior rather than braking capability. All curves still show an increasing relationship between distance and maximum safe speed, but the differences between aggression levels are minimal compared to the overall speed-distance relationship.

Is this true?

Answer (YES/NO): NO